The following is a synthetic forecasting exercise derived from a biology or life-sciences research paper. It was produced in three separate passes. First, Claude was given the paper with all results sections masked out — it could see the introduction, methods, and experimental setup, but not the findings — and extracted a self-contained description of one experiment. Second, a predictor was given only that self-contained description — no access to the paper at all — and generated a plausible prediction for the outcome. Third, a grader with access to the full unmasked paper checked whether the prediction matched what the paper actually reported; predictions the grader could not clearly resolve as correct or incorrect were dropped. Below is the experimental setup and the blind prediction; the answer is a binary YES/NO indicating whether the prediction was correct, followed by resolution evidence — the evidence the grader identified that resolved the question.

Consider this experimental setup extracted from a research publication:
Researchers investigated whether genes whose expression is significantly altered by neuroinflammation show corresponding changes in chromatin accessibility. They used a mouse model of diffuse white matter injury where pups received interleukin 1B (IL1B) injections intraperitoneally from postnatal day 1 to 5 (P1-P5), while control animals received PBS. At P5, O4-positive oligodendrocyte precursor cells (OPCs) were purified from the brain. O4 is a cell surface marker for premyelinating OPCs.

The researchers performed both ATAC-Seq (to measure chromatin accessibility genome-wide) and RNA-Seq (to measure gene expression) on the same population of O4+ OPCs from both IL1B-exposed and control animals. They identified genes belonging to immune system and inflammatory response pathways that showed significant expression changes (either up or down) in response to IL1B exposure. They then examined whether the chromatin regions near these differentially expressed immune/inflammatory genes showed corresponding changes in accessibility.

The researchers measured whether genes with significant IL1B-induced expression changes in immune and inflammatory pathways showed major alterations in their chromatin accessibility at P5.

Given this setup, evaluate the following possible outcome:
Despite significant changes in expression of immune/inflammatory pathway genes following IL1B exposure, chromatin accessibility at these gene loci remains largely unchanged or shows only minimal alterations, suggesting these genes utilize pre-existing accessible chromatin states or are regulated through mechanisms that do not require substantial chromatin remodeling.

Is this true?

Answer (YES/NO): YES